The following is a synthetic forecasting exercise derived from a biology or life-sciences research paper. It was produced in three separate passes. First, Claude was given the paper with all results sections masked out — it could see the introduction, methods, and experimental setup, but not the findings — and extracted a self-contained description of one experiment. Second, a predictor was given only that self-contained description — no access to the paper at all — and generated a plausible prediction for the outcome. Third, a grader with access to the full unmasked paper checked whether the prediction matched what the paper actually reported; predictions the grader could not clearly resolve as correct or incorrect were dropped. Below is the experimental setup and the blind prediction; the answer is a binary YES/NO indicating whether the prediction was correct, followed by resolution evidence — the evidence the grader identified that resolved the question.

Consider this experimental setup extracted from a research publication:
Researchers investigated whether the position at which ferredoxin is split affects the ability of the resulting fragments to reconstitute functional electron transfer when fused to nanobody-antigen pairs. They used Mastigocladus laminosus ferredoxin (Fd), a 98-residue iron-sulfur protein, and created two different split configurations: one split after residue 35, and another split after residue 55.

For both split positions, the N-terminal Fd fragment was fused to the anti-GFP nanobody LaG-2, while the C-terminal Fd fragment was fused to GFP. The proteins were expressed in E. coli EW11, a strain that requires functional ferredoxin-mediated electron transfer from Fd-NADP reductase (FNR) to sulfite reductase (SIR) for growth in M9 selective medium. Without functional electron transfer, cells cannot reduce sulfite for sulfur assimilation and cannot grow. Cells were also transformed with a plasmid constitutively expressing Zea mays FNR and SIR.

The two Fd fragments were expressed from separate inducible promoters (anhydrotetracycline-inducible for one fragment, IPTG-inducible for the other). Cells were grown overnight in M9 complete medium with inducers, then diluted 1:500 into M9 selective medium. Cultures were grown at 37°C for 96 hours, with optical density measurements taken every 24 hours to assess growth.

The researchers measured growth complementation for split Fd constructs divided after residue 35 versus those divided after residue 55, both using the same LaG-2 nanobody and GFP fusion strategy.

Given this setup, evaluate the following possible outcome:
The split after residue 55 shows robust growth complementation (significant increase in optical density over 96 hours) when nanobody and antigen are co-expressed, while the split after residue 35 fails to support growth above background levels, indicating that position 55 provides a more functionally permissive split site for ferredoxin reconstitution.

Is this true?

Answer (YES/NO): NO